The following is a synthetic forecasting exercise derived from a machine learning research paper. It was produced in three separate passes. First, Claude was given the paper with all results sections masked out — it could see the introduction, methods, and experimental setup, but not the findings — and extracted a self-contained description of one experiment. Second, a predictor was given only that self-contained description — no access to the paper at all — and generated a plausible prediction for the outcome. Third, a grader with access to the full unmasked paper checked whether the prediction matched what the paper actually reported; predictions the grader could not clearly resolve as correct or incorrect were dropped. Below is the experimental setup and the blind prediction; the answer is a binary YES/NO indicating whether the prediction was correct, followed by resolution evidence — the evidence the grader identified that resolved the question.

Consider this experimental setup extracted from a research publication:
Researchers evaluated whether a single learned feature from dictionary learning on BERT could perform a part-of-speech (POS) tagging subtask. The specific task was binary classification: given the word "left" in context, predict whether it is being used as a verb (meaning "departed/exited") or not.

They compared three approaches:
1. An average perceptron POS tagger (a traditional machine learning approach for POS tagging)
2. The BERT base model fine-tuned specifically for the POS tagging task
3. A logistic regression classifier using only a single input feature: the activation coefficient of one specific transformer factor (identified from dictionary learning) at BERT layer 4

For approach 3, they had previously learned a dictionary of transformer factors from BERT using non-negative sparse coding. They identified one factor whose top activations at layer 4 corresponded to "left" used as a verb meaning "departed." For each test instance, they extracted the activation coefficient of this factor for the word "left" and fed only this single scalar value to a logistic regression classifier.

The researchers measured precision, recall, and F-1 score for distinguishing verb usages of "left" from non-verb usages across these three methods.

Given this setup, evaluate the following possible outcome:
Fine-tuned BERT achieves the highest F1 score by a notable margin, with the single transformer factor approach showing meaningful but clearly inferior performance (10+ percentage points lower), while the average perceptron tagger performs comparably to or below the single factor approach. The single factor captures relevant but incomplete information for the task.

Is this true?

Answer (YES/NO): NO